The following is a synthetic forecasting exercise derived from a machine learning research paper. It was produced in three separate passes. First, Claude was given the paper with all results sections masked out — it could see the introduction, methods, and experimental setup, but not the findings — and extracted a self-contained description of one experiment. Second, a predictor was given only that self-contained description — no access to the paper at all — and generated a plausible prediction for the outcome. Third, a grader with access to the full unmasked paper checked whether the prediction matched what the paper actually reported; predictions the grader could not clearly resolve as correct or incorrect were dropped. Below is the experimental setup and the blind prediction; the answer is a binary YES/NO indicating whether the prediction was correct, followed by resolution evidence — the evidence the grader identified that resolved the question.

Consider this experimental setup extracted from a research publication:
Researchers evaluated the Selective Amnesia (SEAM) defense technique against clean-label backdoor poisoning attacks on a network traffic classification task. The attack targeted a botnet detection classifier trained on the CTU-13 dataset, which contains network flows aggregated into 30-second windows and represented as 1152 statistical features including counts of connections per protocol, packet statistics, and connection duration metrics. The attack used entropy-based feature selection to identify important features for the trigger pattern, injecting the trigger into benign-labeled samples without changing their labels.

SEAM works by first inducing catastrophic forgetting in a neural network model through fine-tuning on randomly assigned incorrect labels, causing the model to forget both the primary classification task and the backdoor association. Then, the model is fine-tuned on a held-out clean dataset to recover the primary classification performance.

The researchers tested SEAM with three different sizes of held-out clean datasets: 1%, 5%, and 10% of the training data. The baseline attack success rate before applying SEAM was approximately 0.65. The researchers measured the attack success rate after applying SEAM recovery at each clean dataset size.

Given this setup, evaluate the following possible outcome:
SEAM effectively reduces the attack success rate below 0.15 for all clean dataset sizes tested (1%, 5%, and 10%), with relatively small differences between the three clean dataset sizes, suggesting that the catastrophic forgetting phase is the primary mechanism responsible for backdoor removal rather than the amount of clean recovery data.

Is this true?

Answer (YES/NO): NO